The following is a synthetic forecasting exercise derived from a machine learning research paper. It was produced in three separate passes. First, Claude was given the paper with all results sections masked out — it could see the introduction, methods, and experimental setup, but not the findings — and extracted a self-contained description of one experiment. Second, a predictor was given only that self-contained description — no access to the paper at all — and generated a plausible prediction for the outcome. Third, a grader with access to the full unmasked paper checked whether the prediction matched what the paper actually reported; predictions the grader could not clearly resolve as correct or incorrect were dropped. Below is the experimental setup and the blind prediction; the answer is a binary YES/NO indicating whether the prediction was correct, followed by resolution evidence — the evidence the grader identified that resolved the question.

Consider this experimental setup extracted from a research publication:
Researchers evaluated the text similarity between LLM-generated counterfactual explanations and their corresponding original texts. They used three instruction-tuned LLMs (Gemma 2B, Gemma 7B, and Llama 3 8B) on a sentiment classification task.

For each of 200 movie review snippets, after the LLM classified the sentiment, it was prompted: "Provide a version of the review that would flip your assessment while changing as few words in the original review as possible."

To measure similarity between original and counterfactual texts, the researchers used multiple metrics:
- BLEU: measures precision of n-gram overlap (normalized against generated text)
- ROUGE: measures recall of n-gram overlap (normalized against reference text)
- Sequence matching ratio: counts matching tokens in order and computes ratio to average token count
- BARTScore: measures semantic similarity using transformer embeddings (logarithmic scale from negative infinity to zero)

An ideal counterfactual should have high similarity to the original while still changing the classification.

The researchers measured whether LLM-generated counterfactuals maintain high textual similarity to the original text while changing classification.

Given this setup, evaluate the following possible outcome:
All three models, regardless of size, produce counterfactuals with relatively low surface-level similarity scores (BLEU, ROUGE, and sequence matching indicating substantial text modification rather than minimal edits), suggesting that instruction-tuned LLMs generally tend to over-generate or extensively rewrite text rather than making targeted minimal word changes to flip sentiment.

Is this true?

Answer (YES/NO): NO